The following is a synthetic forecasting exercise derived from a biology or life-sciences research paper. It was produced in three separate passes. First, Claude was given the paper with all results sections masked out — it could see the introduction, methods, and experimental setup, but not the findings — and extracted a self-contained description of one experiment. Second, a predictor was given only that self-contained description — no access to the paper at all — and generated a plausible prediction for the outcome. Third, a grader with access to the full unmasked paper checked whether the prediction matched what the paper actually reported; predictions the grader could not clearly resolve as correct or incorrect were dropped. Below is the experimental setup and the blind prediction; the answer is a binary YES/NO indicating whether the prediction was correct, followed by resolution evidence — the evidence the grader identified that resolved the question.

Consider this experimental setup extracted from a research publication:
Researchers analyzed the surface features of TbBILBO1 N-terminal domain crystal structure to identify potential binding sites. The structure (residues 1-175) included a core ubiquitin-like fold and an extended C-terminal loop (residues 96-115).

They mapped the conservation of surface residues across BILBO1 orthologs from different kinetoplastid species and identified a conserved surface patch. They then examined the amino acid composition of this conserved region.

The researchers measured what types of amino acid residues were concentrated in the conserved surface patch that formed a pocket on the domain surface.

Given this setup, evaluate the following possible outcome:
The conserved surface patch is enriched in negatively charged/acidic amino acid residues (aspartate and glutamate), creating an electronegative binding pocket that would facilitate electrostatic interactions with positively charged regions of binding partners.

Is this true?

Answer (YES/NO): NO